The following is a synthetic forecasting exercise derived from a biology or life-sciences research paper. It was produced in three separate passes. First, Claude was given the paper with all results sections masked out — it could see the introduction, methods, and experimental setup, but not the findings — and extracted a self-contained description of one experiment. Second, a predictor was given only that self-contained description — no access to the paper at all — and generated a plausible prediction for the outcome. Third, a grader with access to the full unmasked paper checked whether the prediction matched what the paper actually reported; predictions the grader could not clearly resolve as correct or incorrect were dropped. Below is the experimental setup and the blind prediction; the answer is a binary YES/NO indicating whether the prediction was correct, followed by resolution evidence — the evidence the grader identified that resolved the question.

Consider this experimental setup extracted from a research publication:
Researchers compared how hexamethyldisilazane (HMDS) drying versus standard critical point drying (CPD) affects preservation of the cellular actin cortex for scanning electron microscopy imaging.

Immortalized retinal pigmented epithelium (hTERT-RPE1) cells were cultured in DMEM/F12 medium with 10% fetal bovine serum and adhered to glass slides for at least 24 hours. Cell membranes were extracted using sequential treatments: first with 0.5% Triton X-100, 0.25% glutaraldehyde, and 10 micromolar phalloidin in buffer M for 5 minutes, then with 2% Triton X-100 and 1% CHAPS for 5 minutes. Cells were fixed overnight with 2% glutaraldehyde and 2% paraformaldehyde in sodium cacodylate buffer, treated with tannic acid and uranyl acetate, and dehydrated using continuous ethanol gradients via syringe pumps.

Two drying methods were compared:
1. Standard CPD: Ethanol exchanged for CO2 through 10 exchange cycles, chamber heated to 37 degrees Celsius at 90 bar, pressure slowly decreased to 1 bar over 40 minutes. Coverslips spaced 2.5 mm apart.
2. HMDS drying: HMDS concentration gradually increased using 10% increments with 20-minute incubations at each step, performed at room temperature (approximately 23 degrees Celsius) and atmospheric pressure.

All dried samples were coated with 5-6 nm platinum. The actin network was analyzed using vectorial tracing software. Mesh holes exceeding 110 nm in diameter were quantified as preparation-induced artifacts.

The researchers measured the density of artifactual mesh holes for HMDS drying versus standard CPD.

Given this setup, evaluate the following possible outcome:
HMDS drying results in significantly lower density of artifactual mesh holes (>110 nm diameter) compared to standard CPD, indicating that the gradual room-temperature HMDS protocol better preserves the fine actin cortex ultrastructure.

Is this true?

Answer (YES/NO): NO